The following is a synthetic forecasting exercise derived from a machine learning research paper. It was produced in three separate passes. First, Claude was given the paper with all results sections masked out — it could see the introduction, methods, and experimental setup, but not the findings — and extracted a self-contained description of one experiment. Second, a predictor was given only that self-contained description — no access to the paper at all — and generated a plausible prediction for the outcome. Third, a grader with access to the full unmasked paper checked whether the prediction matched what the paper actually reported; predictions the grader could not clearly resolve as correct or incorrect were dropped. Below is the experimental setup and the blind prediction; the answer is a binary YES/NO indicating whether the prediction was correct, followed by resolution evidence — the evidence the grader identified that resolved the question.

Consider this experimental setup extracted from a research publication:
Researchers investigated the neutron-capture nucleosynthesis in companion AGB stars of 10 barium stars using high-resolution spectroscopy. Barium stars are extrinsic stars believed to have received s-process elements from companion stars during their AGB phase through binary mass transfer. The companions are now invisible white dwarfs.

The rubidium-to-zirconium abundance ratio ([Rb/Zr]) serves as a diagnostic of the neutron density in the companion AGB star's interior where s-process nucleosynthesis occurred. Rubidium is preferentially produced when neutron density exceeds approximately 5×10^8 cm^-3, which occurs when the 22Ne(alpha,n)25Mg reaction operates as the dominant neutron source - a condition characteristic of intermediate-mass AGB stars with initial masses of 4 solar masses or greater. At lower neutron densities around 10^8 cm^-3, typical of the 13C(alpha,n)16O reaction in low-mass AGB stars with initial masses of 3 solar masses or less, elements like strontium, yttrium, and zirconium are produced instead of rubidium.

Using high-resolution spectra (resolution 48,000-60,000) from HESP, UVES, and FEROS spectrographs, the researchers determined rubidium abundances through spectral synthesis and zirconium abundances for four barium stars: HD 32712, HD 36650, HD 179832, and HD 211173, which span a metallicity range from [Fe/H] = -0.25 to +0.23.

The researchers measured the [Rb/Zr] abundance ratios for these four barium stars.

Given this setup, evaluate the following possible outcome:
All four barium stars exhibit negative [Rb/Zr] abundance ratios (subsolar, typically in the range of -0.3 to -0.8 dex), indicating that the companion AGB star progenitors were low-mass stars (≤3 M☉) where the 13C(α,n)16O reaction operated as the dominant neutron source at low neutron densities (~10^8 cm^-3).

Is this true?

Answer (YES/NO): NO